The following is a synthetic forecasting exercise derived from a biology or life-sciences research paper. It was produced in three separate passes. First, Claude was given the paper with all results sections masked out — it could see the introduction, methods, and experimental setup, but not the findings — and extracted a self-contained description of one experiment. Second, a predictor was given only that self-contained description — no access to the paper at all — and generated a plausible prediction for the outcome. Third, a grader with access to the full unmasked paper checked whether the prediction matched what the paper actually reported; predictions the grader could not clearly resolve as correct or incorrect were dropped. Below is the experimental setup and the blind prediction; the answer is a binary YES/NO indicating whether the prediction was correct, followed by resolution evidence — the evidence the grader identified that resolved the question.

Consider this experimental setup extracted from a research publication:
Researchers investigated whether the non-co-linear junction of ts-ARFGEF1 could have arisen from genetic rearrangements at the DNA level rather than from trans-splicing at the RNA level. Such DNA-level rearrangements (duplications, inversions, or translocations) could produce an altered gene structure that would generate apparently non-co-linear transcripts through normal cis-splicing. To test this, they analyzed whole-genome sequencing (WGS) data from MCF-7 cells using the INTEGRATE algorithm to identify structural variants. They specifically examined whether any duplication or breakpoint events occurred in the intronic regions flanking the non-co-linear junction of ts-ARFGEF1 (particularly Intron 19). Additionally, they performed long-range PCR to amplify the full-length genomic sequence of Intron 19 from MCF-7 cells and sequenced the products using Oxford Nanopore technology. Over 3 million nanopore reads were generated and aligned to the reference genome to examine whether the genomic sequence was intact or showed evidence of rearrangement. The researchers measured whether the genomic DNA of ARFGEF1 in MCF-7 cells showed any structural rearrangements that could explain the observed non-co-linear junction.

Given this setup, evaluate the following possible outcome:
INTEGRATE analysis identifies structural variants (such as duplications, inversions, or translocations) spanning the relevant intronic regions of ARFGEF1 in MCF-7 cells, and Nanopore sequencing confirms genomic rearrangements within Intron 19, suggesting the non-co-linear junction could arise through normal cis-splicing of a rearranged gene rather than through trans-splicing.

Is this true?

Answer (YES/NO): NO